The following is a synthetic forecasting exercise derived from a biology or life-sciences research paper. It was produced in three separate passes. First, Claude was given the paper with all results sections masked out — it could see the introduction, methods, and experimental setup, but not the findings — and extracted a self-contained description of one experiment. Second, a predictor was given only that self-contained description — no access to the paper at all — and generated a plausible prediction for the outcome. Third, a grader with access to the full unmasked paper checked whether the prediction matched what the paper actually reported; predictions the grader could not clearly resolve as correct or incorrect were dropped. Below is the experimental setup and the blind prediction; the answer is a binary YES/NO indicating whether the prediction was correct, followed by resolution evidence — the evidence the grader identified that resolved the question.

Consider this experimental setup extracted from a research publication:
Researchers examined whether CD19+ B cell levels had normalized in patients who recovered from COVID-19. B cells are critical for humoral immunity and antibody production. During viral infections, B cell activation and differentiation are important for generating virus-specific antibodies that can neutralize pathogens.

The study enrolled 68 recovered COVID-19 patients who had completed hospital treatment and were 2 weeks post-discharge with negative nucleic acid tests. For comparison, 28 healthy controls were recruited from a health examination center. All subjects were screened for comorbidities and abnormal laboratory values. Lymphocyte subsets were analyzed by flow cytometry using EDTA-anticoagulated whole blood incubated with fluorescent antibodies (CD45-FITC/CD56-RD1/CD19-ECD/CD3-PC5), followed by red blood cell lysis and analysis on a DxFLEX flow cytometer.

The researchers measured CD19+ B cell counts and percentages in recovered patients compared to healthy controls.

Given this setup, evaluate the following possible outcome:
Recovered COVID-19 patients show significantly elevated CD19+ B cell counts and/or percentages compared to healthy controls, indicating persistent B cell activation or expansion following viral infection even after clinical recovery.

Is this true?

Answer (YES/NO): NO